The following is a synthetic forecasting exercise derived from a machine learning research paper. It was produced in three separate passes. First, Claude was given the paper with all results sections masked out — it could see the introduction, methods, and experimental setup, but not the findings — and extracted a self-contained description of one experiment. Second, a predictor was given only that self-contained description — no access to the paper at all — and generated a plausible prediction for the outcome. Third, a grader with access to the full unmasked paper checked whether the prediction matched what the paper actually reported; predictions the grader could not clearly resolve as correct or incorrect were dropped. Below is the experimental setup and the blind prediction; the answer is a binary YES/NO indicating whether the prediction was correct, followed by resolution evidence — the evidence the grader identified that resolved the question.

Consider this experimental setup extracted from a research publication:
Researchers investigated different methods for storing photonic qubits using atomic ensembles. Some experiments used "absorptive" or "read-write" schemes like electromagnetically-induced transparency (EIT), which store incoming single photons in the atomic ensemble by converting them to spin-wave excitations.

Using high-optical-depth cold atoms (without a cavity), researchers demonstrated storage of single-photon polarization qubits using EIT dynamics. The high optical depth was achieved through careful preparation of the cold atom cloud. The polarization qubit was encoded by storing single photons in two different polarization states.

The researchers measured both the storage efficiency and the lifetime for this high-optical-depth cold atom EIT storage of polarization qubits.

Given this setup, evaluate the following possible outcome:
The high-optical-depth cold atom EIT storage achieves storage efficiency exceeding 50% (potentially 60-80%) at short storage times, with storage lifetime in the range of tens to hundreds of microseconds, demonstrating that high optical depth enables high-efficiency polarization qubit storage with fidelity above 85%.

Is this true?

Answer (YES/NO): NO